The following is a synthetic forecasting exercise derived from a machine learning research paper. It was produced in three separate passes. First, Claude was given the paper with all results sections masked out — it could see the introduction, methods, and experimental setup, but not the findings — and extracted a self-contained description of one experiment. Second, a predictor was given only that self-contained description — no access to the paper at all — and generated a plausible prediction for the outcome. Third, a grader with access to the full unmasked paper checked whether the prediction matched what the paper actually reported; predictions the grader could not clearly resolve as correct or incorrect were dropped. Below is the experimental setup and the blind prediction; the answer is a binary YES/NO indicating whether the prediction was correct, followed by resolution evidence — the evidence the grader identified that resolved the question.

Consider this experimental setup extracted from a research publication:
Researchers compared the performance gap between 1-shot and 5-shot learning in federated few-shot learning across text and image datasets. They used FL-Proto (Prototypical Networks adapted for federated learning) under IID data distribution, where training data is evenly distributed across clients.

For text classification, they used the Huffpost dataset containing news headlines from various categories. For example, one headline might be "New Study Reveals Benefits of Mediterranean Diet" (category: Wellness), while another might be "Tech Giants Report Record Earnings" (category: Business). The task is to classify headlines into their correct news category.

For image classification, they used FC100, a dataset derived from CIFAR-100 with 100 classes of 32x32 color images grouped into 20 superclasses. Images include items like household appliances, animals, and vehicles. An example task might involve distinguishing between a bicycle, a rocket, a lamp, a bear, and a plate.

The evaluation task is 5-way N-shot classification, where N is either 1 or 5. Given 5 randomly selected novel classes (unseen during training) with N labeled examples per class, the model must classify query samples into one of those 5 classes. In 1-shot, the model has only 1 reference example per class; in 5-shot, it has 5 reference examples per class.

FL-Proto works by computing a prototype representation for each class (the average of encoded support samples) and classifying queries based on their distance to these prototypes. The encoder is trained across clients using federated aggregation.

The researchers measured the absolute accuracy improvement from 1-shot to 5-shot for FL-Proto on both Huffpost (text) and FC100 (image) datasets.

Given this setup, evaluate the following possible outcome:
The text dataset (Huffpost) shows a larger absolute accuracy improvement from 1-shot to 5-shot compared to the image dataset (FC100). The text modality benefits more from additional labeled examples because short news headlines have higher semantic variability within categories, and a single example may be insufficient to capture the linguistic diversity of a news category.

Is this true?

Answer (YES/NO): NO